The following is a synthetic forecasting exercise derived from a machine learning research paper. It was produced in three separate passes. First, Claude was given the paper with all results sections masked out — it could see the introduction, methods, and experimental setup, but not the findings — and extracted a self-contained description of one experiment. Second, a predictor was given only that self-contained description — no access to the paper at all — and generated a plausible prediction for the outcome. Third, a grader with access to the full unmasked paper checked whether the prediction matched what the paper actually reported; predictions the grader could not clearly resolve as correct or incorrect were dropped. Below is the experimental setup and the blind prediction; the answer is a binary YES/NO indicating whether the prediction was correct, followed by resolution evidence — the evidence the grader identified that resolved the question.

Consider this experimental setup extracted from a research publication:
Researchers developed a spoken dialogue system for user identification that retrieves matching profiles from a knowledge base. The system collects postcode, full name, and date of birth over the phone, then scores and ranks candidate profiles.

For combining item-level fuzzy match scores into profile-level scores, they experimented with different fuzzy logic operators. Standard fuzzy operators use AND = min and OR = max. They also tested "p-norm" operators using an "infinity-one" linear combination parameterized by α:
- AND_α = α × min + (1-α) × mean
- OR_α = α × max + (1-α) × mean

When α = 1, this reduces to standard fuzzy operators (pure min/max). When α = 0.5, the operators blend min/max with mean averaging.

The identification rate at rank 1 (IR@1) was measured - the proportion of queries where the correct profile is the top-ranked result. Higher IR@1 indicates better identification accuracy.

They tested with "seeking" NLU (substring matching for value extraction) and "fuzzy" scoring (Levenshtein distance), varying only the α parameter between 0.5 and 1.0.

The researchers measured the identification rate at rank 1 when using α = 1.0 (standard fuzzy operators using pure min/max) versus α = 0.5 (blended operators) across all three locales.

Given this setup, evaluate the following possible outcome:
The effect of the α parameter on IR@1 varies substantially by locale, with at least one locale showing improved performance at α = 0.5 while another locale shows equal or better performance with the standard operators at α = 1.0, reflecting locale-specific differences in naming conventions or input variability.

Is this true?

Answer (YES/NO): NO